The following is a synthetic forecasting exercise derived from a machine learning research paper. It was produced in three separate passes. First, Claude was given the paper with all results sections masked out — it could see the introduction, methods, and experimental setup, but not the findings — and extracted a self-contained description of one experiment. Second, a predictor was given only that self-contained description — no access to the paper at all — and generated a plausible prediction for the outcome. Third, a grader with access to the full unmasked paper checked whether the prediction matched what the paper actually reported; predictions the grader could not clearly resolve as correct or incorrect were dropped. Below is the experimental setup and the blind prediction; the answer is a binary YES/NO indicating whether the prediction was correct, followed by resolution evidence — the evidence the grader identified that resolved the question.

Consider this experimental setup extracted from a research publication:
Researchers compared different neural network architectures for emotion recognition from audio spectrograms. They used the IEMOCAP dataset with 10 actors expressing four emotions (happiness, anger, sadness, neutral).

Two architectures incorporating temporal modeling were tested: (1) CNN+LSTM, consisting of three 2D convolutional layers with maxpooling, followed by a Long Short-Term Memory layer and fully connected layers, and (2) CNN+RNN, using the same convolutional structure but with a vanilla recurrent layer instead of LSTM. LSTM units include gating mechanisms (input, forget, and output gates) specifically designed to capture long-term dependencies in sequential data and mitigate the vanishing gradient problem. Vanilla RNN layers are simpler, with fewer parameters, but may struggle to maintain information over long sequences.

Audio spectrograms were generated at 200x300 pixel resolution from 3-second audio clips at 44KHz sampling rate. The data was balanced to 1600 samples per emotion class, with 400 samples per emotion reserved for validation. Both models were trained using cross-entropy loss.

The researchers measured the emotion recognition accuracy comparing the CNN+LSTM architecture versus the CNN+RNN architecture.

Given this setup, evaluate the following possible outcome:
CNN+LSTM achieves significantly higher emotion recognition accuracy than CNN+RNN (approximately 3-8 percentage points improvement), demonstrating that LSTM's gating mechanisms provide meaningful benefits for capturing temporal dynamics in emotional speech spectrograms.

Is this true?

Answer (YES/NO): NO